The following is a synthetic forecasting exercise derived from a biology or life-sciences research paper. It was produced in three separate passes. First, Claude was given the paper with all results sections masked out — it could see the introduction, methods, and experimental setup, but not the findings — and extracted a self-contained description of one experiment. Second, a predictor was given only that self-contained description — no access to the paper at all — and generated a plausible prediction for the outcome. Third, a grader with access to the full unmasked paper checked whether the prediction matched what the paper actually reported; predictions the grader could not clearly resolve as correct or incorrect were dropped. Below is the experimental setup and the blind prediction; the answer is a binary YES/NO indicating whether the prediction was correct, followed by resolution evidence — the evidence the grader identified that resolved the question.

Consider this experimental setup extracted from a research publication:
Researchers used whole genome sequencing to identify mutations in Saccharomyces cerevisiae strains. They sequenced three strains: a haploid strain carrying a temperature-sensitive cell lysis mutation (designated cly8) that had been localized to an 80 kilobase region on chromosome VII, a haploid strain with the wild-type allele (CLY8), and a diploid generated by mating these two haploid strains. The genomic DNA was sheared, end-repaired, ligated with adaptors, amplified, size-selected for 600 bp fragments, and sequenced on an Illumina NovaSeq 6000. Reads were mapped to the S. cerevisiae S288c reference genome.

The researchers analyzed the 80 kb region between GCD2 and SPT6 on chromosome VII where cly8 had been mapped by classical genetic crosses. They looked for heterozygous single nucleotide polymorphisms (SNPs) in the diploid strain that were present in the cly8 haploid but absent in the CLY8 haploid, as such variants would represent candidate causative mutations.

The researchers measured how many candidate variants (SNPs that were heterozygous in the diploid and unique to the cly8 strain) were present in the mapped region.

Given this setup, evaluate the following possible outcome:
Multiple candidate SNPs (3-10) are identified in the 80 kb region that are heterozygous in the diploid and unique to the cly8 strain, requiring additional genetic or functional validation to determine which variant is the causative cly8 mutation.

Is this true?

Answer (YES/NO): YES